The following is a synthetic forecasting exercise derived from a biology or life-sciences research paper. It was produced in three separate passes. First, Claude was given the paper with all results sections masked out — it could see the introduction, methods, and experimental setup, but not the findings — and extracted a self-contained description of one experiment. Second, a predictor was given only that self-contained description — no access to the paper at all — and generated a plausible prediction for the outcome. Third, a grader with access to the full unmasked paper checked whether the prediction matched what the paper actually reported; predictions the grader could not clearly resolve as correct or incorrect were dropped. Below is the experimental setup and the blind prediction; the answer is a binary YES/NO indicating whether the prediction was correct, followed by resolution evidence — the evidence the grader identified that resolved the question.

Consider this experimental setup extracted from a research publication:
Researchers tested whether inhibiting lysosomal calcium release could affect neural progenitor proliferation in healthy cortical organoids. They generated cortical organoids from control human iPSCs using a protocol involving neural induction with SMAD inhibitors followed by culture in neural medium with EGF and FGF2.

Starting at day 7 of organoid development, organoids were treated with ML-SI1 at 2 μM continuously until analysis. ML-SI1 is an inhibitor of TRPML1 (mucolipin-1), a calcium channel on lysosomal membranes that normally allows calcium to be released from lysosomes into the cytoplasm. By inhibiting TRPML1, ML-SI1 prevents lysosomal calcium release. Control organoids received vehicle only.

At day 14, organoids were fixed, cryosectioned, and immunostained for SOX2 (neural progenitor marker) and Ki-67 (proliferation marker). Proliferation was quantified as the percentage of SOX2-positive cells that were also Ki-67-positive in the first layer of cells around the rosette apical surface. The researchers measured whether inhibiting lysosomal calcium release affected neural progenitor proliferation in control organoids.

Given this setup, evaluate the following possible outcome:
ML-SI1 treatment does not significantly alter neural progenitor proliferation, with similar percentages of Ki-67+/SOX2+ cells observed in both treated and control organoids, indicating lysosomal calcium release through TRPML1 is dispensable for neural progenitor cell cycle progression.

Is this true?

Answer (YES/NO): NO